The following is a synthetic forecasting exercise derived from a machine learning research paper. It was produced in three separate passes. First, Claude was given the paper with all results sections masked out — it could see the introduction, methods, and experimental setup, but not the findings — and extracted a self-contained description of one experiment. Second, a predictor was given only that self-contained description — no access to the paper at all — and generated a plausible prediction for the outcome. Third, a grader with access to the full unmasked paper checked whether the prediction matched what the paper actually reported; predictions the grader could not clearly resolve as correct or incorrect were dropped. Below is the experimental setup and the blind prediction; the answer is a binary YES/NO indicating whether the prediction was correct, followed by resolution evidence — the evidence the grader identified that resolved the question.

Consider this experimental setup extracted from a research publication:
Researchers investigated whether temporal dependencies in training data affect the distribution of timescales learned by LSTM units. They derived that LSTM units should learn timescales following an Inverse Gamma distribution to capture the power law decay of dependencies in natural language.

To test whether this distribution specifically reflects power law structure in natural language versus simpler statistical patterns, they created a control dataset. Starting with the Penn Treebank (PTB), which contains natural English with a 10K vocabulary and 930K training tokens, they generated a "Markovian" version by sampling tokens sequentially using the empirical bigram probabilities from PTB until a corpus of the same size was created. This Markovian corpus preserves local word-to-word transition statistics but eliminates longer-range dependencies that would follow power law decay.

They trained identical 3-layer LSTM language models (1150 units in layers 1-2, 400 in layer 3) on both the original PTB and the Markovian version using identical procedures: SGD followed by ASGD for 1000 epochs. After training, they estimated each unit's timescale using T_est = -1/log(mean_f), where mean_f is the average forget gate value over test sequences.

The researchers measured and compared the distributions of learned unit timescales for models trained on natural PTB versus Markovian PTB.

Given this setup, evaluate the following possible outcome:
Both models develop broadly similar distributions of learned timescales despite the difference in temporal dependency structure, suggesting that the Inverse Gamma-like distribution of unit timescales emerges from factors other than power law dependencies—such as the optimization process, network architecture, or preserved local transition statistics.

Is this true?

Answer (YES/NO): NO